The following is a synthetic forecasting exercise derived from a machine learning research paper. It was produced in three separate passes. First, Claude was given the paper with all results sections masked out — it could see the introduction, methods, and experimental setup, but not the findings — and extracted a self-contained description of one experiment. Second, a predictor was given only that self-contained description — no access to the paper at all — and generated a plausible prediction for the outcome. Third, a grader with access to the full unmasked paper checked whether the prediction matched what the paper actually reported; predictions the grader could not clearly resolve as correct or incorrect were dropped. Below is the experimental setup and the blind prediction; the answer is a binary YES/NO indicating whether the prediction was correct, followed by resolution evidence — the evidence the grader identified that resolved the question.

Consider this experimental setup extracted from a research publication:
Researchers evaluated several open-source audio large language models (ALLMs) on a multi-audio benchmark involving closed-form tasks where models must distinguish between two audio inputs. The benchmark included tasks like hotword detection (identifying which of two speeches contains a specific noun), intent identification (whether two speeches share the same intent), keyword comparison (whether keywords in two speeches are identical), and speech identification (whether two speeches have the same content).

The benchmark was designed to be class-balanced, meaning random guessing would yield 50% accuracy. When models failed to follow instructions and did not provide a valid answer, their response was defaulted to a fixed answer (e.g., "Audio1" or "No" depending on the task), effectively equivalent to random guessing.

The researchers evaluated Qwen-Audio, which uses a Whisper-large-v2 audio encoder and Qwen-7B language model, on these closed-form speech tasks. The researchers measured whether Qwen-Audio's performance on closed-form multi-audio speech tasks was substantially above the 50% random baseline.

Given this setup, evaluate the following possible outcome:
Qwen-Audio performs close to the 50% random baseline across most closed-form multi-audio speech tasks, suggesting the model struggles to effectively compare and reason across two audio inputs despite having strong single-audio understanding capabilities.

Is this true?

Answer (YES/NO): YES